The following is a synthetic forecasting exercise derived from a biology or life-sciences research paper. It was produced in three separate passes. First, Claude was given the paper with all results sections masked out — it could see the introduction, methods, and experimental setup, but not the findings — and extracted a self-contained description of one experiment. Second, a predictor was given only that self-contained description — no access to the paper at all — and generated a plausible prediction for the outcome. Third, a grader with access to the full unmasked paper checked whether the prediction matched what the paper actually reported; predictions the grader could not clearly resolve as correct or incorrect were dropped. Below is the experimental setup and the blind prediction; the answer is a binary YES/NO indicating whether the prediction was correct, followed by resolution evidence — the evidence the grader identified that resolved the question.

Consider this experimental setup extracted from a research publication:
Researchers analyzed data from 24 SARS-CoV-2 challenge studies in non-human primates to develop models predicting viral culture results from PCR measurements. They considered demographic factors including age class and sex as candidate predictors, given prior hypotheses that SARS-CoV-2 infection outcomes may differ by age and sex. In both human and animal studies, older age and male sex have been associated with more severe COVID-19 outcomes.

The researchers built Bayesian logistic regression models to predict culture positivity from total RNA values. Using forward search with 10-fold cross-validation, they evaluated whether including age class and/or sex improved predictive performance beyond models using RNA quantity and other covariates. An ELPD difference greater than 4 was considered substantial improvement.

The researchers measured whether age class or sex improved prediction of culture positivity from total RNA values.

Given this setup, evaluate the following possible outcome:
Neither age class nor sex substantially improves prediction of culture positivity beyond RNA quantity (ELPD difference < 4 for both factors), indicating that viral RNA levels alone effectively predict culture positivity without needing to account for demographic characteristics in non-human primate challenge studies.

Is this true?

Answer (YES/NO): NO